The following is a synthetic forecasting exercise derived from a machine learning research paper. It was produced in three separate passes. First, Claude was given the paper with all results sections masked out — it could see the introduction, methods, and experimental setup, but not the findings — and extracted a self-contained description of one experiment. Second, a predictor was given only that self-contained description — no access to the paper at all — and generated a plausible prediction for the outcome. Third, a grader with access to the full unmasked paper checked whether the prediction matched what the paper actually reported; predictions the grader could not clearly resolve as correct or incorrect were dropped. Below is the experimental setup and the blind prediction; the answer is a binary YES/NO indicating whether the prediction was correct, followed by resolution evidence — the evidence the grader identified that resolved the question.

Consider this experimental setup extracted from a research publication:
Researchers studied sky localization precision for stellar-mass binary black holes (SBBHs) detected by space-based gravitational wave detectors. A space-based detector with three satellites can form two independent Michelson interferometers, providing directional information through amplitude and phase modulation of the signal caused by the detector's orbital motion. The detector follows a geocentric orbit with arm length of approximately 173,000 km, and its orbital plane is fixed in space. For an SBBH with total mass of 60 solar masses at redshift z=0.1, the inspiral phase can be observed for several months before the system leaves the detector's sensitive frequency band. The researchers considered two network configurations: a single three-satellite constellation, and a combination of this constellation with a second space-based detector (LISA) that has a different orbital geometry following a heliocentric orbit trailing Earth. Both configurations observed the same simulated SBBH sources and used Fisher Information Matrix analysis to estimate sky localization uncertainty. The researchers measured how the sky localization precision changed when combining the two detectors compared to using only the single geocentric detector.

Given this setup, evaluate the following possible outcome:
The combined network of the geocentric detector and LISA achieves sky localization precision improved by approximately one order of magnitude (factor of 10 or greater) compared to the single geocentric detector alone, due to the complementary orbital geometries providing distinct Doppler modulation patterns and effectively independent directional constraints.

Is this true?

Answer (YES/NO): NO